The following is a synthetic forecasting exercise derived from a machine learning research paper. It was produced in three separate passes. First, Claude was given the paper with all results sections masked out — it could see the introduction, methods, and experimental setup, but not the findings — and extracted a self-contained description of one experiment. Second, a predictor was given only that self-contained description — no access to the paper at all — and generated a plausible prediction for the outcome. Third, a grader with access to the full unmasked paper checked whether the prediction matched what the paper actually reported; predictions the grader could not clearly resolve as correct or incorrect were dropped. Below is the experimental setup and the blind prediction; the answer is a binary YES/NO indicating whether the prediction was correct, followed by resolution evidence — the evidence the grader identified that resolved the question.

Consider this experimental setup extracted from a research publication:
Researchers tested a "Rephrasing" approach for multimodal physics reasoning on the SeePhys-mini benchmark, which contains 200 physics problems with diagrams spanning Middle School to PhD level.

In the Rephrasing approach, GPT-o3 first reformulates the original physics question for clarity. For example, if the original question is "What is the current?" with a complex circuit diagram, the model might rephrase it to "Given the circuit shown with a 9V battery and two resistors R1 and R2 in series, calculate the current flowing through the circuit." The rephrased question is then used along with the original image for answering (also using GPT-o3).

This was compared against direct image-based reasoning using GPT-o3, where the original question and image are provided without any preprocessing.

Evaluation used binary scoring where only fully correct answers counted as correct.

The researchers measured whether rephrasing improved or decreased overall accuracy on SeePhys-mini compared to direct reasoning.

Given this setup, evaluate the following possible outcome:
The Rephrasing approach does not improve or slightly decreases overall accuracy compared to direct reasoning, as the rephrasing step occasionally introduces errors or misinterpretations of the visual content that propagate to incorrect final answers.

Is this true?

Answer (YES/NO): NO